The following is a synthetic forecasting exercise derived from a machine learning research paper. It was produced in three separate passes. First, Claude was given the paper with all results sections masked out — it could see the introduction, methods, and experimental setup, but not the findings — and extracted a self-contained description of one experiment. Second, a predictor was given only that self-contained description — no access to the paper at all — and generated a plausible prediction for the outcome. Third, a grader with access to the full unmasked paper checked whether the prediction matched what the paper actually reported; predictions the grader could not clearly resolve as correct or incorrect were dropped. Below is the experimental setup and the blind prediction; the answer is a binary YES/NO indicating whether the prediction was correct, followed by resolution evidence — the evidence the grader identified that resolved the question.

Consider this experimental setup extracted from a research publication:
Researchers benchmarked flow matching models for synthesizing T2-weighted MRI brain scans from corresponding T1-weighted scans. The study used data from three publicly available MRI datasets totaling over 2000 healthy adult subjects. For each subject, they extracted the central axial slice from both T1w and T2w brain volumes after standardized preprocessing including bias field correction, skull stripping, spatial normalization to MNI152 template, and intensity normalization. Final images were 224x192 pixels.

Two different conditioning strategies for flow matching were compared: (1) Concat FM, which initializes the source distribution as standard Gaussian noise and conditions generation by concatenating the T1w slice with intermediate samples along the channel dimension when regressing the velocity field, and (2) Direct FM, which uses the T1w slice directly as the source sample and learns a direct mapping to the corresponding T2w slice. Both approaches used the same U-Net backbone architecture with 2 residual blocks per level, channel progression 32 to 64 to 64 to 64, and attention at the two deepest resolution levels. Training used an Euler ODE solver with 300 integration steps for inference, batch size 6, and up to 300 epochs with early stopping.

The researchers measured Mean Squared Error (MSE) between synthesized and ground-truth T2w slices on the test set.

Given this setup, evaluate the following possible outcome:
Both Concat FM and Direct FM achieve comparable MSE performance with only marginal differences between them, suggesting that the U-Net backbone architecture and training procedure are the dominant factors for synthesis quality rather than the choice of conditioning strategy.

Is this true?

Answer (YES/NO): YES